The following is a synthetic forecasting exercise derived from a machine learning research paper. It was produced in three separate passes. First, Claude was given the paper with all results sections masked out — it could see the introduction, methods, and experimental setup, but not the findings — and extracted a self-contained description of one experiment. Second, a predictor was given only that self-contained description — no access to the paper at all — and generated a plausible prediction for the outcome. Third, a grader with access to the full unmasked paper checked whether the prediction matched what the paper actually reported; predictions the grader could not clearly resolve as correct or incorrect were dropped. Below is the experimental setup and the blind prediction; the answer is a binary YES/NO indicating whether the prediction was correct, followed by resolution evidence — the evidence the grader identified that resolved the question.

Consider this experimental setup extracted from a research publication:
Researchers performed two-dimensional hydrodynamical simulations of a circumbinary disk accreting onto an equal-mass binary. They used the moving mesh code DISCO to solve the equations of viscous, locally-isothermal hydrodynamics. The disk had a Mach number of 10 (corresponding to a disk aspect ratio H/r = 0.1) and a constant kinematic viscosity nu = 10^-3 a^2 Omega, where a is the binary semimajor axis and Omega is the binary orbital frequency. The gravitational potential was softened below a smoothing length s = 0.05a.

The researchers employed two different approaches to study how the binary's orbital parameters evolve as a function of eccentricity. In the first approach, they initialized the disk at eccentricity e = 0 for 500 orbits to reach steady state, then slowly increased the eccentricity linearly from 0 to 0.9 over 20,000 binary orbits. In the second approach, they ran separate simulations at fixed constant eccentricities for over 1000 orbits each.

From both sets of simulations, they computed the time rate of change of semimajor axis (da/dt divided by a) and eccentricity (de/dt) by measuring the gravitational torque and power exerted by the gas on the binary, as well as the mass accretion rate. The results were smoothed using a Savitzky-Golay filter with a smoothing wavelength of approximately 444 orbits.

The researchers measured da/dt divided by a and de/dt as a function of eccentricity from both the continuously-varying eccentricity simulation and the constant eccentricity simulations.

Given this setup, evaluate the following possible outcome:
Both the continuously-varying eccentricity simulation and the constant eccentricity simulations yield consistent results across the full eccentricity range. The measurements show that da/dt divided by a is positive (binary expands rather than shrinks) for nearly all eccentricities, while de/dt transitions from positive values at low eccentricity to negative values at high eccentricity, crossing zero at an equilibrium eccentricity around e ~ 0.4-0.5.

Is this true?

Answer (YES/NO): NO